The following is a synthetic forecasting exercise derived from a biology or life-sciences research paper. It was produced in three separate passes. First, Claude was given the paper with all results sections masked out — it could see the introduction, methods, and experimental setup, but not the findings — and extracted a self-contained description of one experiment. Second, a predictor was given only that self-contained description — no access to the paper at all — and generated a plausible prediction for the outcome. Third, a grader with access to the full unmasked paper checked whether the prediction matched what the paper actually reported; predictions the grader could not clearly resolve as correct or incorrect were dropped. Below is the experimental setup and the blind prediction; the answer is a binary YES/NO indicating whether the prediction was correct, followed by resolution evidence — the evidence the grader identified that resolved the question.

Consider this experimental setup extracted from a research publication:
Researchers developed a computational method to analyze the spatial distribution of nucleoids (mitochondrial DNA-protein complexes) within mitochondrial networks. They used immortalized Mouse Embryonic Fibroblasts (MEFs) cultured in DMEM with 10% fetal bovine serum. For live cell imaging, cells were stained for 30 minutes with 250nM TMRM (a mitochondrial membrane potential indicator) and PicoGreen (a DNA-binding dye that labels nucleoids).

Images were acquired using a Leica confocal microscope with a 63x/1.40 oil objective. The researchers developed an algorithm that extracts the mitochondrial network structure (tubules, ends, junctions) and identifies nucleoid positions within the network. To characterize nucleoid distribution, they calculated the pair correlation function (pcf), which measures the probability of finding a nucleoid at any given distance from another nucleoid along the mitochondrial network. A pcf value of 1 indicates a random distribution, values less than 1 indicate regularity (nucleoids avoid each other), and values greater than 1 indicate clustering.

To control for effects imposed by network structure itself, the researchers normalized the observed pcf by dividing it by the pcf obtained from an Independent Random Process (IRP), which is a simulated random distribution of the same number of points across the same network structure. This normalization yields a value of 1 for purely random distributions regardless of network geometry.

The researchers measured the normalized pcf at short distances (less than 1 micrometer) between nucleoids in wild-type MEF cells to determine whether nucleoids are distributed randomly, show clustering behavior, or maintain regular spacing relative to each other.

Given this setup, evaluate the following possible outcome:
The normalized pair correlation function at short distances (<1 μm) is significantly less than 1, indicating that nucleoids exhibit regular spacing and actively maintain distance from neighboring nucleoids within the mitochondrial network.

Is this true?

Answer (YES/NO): YES